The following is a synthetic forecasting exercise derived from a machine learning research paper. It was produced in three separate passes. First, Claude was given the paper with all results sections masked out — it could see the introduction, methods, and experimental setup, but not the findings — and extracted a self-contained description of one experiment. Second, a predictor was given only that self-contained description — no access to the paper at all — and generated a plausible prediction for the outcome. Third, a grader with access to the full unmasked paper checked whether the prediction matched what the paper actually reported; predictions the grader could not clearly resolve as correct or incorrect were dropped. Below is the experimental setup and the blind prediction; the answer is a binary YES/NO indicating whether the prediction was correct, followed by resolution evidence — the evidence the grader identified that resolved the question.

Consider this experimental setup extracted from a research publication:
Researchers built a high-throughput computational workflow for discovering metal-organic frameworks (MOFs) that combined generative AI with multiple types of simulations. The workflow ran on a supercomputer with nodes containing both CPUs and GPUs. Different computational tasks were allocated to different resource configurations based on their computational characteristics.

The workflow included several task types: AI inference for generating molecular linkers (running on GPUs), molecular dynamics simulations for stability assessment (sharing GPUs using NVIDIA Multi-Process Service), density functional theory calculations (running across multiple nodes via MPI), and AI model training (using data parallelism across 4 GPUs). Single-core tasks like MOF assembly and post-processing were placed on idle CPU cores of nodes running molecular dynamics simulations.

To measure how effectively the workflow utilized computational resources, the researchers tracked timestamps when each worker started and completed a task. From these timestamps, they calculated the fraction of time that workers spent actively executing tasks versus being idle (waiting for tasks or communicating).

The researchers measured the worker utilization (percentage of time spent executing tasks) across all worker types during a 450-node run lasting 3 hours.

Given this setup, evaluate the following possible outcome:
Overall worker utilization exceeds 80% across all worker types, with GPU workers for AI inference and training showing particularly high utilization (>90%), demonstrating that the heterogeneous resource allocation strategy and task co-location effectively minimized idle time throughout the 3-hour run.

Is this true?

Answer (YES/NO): YES